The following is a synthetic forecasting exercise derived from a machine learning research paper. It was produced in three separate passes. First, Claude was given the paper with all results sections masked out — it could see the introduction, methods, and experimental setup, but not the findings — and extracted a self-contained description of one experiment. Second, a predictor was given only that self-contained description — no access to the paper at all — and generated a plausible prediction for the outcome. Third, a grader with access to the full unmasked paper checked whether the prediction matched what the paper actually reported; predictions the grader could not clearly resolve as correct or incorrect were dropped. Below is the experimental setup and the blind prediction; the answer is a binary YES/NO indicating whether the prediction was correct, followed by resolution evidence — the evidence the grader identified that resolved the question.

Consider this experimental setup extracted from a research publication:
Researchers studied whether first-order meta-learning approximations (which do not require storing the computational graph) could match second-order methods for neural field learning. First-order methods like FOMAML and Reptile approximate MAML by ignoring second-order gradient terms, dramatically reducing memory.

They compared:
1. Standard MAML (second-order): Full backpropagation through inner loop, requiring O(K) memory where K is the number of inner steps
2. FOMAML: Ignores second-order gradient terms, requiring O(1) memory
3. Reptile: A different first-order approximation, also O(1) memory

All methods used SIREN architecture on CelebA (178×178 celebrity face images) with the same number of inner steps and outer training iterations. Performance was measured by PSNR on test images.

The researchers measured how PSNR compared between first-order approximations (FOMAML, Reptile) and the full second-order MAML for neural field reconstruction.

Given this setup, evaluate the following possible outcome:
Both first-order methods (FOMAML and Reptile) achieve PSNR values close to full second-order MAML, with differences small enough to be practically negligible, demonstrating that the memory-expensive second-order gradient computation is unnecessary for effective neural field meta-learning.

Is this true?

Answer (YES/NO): NO